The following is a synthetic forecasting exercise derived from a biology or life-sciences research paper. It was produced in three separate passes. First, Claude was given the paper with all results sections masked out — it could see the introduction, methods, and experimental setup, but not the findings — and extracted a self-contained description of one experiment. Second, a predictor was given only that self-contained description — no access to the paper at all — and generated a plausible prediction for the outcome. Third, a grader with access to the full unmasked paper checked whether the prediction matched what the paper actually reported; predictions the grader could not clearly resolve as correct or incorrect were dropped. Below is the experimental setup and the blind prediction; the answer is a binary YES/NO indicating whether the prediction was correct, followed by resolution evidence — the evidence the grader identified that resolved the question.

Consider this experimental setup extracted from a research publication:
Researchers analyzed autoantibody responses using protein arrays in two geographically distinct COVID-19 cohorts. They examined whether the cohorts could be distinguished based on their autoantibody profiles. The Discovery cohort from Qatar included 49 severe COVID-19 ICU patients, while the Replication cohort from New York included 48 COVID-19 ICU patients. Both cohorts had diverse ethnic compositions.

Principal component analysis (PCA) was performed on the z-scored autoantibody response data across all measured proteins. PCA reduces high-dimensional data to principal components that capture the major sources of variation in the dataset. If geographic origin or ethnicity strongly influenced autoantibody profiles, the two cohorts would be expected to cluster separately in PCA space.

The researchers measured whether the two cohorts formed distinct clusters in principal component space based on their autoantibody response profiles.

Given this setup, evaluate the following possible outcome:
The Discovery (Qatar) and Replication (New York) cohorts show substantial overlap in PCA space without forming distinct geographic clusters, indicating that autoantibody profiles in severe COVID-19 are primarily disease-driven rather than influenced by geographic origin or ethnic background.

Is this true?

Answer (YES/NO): YES